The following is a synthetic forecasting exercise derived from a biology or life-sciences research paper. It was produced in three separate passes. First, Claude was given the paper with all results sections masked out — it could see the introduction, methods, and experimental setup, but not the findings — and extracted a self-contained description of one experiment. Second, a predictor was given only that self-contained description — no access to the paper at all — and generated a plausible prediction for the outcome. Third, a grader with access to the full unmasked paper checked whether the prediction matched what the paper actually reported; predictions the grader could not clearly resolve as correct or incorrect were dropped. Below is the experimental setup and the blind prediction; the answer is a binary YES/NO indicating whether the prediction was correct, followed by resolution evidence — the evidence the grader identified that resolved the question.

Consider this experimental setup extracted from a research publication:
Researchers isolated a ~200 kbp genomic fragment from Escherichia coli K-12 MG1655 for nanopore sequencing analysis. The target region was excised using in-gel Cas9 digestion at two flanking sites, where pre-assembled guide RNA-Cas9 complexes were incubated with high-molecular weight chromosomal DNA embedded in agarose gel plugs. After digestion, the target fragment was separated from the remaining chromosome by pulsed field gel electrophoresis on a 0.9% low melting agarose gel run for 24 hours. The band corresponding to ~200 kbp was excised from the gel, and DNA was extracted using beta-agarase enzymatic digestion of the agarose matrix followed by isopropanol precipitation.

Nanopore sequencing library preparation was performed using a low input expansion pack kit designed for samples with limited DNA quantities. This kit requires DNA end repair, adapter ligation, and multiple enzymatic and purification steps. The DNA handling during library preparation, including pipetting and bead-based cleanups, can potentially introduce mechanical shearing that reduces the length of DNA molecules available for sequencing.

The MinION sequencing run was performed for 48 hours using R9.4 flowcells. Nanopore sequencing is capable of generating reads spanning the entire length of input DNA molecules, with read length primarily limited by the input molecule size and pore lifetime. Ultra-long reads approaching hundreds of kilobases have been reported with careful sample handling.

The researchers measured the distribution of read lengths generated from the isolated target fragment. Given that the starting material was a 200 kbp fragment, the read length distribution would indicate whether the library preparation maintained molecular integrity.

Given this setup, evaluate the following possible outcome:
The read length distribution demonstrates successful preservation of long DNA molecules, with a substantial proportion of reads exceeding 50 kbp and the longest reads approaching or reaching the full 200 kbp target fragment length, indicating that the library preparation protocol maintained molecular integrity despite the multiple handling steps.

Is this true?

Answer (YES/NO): NO